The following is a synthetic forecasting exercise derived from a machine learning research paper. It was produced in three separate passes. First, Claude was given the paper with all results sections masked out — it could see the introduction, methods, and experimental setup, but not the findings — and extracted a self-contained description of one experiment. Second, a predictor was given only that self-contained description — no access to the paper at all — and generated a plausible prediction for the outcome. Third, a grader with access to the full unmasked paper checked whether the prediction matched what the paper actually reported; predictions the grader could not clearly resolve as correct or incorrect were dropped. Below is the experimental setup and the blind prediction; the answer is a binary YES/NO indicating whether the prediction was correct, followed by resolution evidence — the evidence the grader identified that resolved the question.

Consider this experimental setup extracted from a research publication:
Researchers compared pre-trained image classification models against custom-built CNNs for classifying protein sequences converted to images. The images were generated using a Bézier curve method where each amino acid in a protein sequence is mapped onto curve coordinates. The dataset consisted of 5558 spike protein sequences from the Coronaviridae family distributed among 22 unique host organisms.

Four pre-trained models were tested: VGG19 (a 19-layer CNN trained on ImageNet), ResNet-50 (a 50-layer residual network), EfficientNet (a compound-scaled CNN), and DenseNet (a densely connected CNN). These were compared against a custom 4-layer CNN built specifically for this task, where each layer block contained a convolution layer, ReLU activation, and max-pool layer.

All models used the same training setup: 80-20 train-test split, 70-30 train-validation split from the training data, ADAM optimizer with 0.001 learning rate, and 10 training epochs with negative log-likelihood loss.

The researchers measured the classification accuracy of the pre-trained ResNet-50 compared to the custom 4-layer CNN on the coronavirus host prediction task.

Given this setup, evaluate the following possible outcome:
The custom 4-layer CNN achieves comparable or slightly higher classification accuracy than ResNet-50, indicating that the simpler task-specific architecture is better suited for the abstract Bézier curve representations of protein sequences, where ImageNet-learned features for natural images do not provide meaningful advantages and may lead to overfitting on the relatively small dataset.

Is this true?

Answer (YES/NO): YES